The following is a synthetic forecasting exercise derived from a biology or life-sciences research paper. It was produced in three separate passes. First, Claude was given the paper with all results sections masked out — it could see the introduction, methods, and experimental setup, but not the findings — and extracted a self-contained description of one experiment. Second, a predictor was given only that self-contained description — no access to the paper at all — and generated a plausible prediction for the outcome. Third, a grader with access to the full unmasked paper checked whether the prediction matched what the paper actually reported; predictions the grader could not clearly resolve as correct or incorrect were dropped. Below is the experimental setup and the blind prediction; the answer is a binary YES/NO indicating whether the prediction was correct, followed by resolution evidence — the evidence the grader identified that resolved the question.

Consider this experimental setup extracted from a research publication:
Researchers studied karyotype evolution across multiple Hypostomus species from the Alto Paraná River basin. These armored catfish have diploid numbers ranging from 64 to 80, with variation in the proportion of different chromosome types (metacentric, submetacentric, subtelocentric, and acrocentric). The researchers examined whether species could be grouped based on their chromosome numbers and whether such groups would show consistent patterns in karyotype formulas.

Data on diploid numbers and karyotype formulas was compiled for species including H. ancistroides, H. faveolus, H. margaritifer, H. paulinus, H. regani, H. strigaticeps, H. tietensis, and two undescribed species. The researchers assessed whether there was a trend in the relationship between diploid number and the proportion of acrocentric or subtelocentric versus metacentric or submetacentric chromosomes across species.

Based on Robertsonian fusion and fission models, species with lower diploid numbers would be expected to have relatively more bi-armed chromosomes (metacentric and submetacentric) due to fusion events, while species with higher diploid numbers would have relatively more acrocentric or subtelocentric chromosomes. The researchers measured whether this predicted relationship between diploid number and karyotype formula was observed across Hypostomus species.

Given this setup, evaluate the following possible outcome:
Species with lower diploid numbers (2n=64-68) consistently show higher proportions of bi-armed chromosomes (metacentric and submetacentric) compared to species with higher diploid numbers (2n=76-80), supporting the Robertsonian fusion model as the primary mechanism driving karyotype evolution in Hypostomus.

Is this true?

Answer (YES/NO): NO